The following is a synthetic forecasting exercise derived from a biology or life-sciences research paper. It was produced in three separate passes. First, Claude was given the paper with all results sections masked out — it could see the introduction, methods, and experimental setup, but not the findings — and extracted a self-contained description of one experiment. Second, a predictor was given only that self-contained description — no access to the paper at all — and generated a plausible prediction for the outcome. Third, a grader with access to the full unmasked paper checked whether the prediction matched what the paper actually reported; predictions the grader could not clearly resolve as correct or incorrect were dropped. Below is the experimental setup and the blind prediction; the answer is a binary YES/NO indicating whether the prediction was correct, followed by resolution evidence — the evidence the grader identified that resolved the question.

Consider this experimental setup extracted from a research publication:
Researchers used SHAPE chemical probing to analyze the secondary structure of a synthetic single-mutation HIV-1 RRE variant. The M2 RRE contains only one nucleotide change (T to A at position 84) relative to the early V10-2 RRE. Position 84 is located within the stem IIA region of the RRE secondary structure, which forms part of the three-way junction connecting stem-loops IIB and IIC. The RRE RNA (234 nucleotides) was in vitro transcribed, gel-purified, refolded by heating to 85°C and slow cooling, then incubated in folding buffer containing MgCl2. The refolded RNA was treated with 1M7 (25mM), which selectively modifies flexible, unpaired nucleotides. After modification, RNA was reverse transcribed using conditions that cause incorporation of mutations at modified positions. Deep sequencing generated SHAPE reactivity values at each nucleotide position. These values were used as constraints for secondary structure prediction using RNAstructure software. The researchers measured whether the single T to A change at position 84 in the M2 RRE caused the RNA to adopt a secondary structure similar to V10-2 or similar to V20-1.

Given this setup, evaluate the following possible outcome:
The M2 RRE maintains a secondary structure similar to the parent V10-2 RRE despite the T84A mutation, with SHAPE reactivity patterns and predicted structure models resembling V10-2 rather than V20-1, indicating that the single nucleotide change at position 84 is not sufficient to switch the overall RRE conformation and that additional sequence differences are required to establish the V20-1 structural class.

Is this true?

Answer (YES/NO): YES